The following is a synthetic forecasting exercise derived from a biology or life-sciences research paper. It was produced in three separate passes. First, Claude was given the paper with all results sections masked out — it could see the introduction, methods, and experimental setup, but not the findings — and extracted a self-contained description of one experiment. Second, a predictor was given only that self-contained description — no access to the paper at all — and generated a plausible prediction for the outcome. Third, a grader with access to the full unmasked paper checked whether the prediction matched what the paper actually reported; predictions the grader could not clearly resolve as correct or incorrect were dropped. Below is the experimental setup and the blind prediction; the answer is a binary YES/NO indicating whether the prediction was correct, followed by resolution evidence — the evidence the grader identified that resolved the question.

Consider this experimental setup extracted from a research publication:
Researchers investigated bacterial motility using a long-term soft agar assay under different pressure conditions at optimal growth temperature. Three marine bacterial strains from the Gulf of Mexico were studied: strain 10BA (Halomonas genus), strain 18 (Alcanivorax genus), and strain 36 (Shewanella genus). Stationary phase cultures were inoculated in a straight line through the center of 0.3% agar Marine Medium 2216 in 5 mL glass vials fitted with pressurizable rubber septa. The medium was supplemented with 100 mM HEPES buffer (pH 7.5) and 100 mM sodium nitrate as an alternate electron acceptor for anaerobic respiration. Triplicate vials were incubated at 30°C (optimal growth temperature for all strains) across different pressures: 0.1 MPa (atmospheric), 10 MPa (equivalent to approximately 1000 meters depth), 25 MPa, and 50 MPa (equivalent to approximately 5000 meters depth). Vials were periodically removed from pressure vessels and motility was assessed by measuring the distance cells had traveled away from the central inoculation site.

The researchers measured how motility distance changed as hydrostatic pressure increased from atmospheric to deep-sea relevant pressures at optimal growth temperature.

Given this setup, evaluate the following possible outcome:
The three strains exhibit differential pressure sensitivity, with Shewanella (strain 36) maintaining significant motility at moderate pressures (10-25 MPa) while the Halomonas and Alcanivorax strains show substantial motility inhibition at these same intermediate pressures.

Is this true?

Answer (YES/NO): NO